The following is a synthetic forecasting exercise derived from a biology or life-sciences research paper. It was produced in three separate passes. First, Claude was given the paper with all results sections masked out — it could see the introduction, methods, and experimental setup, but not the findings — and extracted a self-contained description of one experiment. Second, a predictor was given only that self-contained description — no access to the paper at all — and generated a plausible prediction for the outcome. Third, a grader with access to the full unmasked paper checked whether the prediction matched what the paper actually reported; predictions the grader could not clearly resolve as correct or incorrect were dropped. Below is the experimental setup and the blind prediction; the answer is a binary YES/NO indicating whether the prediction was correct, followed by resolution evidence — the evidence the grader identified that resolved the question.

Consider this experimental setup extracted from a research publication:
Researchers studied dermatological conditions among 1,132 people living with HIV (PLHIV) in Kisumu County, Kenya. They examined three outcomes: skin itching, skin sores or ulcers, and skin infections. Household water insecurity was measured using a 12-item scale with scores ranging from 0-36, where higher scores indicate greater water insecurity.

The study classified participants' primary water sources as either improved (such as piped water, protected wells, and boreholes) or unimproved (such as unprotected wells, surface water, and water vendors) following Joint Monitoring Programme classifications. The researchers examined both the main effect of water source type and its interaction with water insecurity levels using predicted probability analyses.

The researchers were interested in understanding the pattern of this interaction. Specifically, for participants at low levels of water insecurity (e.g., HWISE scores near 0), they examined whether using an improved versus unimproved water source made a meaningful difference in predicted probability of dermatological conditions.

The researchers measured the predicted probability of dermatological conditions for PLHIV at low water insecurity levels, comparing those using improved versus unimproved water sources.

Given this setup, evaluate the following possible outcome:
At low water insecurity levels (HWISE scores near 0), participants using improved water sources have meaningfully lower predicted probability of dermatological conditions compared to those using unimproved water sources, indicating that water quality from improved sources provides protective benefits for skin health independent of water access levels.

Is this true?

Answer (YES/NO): YES